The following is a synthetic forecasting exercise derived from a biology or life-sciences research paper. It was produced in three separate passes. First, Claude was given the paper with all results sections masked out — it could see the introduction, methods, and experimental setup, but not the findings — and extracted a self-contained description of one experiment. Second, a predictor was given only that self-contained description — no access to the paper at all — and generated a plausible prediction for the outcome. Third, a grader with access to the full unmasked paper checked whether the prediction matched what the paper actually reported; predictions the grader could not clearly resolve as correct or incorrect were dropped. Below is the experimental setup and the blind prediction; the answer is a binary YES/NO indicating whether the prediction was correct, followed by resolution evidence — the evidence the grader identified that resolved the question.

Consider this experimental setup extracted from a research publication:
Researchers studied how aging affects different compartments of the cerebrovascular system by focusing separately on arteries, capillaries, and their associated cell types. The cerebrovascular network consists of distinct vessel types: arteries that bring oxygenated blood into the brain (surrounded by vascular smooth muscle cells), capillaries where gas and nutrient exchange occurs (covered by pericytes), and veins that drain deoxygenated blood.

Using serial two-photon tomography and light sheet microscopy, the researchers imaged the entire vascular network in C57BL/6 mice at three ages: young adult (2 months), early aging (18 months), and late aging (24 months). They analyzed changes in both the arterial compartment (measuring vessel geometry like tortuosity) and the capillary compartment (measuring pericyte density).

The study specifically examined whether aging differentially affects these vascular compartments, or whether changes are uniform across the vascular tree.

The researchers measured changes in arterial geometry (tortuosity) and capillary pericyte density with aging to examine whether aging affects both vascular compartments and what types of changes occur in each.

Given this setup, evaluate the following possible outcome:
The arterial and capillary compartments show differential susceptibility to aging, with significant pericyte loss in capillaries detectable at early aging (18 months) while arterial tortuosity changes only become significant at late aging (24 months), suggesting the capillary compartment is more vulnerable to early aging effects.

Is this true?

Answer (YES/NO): NO